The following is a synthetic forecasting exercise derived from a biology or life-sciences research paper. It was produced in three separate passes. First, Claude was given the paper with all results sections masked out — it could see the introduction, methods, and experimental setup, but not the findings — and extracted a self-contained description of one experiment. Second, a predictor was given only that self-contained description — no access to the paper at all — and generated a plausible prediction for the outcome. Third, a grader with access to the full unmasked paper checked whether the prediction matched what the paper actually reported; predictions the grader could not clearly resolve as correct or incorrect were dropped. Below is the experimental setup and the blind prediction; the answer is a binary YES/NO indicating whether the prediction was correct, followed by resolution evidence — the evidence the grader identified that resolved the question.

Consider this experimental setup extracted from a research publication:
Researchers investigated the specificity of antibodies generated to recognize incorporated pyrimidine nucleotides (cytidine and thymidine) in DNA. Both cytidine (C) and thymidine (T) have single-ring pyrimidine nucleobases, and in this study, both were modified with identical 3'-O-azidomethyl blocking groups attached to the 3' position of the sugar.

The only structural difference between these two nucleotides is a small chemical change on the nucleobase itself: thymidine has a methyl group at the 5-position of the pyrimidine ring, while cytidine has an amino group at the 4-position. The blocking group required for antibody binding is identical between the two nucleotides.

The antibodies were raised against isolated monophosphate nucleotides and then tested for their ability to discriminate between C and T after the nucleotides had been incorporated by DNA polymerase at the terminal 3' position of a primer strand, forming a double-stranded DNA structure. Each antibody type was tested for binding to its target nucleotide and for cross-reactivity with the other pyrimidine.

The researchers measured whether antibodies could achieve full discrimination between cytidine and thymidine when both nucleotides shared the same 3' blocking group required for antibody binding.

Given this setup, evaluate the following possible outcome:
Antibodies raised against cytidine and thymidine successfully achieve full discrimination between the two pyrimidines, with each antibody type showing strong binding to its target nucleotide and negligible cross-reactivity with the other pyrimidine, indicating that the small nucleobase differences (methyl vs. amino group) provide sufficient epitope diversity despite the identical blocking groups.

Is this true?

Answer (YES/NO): YES